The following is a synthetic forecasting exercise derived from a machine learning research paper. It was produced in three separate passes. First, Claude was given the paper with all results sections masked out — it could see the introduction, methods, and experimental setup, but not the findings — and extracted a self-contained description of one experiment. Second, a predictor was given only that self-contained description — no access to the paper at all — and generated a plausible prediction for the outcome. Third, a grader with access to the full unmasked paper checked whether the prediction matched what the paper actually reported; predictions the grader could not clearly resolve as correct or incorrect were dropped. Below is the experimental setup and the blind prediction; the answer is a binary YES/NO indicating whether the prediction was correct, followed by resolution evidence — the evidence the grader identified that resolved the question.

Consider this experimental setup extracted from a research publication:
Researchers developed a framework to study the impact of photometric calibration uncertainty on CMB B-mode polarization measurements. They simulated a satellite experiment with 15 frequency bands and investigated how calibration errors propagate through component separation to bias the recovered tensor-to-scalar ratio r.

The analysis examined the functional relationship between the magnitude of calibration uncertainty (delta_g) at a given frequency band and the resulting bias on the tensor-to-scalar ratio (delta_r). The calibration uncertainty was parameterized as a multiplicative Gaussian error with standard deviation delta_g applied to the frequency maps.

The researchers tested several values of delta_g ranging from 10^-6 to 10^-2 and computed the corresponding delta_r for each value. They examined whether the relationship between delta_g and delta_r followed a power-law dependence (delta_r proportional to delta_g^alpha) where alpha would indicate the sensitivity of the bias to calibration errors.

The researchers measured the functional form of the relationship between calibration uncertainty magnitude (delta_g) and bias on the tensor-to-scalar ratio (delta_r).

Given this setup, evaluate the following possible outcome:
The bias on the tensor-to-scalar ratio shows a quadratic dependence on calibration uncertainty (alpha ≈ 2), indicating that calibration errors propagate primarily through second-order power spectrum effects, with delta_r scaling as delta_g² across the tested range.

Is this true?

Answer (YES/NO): YES